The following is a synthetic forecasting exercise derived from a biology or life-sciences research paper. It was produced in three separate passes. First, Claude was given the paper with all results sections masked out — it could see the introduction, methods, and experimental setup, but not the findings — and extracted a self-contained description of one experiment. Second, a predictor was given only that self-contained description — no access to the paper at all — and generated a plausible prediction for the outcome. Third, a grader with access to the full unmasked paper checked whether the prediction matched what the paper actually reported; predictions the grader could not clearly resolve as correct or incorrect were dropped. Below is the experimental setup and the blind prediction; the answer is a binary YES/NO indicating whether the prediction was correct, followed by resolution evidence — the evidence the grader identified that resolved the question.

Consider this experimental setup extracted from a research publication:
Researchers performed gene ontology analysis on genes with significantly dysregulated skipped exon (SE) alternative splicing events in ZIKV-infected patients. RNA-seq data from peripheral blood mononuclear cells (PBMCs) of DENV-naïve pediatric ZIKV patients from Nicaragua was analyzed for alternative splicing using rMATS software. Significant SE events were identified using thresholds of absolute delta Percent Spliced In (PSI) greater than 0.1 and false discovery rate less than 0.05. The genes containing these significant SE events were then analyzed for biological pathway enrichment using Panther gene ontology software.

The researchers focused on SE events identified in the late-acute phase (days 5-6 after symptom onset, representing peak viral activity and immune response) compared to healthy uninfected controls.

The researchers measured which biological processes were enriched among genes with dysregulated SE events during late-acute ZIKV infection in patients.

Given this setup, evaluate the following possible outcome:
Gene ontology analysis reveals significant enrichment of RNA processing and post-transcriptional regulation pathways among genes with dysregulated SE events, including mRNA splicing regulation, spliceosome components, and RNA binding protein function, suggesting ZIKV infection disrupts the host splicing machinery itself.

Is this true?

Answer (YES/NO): NO